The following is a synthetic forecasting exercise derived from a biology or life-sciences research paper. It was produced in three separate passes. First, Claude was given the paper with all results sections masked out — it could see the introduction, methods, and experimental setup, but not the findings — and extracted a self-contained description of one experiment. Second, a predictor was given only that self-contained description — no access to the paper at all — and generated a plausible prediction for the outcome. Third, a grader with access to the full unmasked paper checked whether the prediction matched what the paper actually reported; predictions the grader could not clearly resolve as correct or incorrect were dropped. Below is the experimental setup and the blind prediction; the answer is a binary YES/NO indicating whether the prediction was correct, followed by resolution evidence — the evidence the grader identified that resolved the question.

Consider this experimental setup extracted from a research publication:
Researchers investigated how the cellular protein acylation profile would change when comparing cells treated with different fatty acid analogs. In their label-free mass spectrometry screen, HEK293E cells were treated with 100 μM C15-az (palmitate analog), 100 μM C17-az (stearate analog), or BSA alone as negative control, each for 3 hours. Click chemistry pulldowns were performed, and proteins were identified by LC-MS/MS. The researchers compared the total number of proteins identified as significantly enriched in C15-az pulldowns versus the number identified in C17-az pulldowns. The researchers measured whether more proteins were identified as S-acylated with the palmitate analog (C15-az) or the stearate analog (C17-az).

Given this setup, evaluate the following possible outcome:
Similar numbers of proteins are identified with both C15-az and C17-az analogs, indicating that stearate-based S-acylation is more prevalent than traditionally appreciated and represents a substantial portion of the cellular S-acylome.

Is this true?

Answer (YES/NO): NO